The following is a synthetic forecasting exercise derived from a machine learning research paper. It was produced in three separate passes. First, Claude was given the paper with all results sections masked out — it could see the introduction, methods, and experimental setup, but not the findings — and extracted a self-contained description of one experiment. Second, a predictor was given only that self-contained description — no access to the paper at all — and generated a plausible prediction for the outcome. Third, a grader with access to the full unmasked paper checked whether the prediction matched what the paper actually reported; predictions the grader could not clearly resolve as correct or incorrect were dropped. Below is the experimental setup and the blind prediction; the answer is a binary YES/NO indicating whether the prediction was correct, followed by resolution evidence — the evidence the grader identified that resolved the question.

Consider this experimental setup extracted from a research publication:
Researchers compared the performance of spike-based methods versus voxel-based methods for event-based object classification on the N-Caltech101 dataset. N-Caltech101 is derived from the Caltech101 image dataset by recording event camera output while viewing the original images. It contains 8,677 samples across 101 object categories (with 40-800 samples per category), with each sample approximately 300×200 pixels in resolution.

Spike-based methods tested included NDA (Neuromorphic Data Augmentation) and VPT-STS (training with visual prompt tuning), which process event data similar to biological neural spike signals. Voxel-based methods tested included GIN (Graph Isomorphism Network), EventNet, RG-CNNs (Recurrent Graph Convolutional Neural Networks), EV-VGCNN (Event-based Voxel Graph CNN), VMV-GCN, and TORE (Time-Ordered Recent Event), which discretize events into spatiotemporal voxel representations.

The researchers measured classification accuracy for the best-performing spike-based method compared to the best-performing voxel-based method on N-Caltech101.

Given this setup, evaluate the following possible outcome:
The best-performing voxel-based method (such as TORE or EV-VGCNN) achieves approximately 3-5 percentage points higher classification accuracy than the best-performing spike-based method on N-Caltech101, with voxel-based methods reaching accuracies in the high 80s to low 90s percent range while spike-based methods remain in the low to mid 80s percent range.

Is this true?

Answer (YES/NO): NO